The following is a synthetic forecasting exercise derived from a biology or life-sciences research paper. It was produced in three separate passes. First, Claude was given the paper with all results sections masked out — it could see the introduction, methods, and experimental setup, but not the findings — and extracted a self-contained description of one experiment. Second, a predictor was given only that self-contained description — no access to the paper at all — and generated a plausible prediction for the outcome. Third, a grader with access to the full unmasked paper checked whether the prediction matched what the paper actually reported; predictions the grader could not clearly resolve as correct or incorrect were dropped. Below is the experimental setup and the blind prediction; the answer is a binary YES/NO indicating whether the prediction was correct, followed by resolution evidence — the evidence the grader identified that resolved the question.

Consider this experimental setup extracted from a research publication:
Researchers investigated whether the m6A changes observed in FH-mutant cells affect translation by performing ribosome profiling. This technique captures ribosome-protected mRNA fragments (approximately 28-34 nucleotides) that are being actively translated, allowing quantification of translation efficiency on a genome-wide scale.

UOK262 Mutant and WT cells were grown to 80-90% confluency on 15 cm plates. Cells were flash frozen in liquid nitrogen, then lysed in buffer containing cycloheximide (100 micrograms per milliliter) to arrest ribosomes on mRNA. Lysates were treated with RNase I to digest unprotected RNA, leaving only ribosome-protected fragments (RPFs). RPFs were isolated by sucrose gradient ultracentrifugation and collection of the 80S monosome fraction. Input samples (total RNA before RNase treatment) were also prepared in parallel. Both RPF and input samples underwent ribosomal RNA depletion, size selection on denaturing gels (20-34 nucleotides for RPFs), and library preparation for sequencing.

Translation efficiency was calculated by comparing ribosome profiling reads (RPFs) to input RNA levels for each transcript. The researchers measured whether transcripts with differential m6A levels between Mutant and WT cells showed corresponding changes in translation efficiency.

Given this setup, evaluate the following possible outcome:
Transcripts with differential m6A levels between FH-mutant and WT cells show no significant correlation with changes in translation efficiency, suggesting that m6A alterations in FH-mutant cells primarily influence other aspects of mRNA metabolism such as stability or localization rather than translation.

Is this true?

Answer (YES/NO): YES